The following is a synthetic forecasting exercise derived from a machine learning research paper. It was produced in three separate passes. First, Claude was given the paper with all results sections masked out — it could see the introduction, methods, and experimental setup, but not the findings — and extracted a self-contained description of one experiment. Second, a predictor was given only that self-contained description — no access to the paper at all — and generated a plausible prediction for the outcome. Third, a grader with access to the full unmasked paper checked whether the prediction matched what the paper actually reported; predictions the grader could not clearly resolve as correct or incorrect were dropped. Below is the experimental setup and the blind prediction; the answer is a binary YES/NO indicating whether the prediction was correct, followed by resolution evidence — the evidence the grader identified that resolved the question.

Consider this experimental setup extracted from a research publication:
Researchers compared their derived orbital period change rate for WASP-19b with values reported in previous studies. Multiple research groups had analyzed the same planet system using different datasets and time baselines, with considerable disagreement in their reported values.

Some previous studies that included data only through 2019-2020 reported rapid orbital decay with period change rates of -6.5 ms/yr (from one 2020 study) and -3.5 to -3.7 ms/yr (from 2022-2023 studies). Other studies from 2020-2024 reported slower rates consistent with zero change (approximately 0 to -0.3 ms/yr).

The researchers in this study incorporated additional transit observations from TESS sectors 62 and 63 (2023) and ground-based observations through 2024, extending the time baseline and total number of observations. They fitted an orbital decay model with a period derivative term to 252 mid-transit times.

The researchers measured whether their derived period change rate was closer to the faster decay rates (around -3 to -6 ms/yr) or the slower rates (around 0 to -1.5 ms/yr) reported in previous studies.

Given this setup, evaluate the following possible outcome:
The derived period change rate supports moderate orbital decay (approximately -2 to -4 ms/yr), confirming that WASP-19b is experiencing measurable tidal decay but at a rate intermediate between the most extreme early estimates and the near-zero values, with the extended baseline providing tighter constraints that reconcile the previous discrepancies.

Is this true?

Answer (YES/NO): NO